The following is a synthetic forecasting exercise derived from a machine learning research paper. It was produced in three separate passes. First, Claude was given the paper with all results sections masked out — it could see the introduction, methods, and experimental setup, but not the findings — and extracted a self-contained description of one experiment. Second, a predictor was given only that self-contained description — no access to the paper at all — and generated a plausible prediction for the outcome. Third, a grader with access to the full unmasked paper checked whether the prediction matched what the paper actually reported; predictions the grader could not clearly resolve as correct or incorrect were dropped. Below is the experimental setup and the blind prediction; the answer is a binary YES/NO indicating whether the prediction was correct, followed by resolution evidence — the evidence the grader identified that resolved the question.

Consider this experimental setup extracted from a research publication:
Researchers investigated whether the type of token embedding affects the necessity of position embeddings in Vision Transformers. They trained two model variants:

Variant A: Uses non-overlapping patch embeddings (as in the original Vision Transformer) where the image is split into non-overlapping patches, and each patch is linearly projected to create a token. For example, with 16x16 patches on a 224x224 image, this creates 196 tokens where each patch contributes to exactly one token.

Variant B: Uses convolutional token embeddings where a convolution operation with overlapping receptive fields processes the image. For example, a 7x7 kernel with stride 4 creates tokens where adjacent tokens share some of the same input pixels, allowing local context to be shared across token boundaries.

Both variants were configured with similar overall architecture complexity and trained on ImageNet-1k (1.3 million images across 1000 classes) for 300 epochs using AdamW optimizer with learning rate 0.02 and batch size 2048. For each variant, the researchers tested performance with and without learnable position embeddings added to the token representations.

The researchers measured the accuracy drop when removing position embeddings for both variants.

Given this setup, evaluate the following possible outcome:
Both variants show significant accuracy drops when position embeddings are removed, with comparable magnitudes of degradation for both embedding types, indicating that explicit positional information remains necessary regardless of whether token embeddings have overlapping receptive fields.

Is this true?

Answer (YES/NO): NO